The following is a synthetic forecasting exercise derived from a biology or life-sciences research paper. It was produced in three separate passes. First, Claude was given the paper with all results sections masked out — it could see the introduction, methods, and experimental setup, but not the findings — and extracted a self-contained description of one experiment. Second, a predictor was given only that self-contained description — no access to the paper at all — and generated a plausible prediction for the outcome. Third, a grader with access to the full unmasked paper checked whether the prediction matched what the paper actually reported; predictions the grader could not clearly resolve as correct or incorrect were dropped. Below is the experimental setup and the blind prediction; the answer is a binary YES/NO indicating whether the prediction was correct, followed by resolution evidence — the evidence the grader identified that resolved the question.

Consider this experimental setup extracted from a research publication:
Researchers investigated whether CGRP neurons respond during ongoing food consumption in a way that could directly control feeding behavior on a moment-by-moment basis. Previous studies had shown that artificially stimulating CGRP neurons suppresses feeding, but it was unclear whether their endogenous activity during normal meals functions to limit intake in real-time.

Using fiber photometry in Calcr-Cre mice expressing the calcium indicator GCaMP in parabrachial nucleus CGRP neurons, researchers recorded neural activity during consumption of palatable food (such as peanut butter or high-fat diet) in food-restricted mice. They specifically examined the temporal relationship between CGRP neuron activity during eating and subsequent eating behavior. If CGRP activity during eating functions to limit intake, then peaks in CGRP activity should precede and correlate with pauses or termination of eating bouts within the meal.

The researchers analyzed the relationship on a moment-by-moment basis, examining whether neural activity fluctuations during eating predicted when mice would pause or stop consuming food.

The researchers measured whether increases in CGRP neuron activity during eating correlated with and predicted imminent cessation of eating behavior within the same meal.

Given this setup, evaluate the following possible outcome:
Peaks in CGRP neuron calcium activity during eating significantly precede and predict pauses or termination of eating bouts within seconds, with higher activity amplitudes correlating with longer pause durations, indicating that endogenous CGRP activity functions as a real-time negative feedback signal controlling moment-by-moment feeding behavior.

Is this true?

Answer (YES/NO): NO